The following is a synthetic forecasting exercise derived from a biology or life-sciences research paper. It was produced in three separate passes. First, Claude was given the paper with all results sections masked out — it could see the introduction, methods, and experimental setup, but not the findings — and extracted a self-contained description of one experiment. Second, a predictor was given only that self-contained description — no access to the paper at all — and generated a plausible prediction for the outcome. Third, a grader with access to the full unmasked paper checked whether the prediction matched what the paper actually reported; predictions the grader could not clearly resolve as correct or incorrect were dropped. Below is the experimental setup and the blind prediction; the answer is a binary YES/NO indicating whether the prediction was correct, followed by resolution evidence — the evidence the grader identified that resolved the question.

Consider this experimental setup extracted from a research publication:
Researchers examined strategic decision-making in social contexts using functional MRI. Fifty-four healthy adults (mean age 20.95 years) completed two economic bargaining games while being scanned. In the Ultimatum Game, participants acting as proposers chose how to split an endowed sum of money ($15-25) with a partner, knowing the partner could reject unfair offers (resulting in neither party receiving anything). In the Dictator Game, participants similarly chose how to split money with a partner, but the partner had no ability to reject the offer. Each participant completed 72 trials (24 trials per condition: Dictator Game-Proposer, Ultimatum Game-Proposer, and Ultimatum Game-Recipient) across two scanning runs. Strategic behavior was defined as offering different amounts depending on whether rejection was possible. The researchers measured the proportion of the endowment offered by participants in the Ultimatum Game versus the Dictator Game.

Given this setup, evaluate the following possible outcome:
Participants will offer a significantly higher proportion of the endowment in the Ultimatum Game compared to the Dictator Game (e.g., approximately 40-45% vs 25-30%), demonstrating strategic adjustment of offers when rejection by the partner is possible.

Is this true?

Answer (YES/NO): YES